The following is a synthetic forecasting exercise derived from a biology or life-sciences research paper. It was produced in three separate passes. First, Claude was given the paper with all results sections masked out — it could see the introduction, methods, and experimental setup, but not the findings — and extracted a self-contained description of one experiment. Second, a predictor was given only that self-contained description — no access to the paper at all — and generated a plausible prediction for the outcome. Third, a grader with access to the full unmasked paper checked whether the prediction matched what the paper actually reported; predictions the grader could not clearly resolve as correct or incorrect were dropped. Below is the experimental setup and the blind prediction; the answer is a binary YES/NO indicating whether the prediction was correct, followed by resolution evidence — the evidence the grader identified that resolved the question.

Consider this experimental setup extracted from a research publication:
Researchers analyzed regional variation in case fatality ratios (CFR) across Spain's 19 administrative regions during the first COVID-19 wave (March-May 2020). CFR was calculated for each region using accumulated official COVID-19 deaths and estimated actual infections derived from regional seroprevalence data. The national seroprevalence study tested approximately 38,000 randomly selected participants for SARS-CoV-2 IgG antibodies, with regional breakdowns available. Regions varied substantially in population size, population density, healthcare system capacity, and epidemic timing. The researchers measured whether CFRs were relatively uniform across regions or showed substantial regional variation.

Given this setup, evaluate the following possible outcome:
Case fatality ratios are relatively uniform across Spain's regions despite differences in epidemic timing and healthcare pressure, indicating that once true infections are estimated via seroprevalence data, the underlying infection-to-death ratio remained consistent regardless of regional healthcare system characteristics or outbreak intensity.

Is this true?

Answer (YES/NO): NO